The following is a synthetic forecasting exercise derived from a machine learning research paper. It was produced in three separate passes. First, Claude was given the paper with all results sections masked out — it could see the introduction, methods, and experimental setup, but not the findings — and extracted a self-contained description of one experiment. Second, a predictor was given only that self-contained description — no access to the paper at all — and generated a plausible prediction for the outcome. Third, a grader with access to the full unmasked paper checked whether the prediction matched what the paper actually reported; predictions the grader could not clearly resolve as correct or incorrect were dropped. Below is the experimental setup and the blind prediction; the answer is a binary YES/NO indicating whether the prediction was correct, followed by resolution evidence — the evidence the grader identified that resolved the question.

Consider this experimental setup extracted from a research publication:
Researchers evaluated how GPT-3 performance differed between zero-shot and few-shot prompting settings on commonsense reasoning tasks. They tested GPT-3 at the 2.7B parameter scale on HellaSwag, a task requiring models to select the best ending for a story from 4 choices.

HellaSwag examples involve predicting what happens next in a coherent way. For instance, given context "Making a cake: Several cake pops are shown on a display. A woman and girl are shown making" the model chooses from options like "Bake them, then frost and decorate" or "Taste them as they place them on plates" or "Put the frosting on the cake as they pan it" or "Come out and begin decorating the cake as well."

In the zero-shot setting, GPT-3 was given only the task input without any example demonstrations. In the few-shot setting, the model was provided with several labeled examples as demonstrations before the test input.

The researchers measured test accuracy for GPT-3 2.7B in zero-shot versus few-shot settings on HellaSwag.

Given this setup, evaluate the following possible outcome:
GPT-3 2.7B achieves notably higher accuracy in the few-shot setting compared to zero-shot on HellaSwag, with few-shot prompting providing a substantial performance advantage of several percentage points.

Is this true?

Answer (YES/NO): NO